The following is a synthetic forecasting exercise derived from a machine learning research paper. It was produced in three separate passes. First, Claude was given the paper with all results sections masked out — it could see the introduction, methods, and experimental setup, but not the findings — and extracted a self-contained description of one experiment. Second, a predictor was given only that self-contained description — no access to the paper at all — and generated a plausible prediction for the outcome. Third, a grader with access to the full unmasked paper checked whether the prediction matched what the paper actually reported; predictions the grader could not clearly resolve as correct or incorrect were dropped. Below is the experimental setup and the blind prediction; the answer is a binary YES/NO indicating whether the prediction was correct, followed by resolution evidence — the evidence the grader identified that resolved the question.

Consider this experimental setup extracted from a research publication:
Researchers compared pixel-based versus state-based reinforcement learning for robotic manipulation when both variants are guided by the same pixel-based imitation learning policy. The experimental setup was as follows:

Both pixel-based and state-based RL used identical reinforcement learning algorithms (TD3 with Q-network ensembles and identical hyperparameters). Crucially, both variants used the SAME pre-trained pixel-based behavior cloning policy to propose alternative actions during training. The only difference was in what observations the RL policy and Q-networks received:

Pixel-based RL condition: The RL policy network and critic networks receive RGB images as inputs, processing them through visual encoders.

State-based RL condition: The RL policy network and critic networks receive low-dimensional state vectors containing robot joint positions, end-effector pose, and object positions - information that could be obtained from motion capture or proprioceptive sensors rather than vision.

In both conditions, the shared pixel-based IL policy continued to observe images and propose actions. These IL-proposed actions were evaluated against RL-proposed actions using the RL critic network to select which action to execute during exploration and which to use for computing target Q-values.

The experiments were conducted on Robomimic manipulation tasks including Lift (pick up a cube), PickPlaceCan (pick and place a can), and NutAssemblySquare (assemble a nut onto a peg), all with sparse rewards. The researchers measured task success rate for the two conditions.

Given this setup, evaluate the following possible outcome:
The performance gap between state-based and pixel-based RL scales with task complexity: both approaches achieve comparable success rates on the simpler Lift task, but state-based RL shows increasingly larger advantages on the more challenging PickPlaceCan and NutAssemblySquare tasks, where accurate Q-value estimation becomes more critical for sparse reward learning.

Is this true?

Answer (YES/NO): NO